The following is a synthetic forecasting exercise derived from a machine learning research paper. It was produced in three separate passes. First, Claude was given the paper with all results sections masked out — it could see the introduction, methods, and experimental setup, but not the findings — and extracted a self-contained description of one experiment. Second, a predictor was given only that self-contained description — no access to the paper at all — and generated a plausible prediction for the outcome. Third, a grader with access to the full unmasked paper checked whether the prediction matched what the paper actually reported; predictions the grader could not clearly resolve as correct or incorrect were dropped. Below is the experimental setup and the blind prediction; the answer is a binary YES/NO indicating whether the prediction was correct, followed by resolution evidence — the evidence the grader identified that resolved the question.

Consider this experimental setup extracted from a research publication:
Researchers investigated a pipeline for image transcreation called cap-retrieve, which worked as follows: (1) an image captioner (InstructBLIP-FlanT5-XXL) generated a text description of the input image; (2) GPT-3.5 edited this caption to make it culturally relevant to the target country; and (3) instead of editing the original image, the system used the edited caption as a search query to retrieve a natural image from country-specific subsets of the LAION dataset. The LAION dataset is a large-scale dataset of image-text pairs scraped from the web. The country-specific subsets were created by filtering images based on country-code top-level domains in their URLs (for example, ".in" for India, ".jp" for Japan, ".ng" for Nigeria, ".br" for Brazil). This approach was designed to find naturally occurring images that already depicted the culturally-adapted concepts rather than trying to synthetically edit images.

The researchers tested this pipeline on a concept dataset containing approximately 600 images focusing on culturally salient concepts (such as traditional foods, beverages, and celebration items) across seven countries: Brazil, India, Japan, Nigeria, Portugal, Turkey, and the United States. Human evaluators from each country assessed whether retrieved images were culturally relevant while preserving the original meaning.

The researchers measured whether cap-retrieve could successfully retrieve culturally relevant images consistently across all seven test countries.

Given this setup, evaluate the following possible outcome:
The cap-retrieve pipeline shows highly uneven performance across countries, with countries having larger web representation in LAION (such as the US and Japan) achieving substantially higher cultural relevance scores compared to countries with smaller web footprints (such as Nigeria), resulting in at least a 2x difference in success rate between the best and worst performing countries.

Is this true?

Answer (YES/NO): YES